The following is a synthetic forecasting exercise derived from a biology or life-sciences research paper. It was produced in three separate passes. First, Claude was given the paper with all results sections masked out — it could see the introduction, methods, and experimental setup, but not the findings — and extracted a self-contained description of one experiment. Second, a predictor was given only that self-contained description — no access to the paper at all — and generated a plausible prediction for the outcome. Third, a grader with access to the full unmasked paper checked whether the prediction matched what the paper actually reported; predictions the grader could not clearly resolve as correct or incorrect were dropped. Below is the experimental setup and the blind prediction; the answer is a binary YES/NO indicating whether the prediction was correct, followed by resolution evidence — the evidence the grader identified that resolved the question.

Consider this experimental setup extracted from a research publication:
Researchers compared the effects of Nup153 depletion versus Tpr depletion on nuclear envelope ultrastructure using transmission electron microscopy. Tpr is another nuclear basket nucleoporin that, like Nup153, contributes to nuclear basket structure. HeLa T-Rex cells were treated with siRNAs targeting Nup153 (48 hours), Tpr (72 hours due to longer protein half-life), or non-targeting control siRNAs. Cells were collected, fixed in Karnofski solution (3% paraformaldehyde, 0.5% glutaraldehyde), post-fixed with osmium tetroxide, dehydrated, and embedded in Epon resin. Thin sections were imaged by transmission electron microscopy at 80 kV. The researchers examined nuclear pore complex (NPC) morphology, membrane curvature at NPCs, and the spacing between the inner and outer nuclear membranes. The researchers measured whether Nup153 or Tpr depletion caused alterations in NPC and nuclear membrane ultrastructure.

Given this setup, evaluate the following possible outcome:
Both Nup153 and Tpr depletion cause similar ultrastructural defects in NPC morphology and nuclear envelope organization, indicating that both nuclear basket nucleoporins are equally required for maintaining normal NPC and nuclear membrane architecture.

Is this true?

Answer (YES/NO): NO